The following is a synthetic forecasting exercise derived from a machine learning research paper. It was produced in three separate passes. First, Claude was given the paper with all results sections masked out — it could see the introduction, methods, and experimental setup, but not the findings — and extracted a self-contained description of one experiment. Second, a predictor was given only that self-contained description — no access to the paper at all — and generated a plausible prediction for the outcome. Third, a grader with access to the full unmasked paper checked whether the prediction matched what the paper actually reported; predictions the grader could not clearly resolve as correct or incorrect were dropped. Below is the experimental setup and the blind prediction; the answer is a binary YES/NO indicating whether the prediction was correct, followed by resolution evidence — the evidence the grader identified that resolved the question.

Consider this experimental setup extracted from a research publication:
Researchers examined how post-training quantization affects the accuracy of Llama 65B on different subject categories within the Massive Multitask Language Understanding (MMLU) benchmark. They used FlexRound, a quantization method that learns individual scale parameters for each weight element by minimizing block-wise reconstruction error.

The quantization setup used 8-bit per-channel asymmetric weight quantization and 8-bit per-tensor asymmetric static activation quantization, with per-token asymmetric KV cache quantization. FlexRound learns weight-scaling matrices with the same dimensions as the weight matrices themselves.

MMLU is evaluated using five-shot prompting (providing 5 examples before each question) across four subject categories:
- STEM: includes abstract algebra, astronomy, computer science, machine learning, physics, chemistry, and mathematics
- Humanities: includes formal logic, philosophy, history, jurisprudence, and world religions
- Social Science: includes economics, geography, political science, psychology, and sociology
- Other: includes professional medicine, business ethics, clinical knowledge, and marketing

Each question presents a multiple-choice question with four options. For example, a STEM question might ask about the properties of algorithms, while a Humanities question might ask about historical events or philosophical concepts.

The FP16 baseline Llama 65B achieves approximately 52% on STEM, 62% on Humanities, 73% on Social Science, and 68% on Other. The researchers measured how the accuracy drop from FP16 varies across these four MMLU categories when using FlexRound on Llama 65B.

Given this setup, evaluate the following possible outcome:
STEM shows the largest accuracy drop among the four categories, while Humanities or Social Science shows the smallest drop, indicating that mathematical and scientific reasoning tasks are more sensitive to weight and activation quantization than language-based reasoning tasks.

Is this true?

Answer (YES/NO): NO